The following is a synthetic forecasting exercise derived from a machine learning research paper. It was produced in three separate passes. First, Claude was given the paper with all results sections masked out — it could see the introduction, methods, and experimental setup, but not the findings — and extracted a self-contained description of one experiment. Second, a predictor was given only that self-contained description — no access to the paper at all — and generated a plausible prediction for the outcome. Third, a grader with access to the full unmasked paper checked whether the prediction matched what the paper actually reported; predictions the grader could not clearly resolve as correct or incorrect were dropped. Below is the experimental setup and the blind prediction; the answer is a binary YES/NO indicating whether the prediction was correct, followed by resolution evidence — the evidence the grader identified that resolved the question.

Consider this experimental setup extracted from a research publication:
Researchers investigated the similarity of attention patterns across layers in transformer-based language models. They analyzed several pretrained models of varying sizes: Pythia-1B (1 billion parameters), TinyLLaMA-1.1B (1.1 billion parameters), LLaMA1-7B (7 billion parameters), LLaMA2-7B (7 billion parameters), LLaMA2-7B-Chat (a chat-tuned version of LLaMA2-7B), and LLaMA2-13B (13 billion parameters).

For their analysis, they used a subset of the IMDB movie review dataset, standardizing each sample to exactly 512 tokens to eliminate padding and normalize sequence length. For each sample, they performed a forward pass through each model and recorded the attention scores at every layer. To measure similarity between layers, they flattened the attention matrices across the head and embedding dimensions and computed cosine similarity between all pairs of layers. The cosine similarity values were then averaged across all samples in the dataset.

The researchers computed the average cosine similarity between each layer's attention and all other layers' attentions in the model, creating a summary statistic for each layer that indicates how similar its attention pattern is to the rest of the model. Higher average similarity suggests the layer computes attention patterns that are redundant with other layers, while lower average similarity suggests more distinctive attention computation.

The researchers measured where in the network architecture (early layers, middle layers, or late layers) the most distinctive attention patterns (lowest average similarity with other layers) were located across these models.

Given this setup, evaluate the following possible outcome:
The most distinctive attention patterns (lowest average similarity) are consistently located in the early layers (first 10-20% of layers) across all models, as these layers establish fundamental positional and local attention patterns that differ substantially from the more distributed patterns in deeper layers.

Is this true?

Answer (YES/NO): NO